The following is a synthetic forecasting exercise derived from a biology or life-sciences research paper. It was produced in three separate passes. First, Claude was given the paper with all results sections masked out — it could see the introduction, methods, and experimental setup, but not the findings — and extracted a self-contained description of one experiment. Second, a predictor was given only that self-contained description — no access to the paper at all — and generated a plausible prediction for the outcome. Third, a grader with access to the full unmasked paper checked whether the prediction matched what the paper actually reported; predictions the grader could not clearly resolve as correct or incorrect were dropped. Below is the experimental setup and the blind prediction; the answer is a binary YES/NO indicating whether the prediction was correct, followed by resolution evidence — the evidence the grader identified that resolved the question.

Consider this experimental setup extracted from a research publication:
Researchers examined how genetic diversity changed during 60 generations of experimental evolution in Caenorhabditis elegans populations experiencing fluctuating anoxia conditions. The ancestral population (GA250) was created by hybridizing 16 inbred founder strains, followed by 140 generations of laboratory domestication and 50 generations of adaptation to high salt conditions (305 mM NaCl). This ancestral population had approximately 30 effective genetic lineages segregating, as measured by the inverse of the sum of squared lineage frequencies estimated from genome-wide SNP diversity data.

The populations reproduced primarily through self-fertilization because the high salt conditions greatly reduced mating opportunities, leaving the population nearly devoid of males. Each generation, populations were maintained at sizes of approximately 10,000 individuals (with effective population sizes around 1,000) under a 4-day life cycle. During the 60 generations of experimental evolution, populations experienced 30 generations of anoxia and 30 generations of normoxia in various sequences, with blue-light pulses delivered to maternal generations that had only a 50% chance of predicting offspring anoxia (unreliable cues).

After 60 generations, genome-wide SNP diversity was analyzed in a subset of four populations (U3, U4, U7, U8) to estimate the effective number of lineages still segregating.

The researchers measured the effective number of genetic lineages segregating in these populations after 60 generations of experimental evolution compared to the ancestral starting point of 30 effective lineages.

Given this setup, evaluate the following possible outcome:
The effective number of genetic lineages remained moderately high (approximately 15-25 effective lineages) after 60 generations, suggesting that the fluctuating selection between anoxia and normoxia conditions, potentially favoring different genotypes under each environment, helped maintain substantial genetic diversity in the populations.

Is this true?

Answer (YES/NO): NO